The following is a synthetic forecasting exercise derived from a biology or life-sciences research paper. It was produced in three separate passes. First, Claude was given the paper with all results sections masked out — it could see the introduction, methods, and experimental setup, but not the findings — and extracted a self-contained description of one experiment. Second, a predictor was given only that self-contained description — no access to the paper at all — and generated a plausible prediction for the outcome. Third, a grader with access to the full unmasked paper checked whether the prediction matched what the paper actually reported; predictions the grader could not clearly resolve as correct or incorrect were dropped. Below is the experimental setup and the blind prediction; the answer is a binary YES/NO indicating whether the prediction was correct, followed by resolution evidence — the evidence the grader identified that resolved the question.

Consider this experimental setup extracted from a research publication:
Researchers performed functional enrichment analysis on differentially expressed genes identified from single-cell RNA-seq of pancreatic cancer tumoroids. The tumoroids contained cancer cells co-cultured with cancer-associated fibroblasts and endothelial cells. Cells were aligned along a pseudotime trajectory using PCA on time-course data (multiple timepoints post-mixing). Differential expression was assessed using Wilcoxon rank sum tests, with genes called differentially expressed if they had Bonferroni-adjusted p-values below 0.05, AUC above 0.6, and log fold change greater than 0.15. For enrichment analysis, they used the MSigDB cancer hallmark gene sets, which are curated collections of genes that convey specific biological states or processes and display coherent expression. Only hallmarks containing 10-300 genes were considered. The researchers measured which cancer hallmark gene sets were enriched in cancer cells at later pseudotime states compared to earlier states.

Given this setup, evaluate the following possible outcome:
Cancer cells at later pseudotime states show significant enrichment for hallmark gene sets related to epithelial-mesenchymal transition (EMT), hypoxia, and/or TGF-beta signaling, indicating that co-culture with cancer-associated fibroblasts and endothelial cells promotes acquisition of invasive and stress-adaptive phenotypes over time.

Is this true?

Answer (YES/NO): NO